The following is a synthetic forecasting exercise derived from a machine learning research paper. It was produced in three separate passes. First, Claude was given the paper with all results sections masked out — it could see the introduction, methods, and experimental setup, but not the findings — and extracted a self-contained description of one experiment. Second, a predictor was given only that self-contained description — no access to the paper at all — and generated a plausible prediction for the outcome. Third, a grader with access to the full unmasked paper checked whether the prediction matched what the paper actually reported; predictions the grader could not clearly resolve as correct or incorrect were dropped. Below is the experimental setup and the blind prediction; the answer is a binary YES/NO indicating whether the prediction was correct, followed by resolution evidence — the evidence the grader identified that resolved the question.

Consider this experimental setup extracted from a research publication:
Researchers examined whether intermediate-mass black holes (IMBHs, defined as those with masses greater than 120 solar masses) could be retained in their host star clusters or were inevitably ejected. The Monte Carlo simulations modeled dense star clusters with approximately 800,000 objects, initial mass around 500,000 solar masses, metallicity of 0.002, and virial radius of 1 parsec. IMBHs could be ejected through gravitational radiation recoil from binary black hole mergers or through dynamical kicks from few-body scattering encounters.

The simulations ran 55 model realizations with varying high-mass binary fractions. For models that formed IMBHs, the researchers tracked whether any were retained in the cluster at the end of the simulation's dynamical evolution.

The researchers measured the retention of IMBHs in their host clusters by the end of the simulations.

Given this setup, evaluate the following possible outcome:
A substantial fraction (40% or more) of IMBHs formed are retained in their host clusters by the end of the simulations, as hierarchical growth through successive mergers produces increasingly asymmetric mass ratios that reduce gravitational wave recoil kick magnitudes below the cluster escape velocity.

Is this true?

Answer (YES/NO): NO